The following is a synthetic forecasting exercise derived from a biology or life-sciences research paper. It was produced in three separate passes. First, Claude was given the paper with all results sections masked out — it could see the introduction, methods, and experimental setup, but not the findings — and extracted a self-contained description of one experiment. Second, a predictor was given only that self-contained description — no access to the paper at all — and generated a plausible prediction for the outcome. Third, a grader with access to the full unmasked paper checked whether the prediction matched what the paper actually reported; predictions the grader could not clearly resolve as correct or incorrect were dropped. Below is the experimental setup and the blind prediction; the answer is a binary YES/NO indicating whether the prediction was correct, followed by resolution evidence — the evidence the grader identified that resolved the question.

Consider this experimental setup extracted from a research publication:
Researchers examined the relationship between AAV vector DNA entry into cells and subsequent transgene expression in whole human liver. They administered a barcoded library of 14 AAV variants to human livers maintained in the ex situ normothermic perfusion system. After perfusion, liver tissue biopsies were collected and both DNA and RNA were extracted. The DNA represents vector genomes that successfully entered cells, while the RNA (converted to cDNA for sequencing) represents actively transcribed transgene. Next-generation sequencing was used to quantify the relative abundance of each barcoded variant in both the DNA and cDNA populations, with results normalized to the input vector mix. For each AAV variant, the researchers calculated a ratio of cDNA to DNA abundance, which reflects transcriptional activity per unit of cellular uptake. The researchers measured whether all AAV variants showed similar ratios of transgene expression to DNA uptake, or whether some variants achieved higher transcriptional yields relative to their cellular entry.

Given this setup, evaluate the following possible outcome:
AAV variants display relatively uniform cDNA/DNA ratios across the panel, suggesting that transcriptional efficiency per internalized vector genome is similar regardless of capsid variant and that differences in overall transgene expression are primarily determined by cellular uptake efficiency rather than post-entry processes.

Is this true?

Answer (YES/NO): NO